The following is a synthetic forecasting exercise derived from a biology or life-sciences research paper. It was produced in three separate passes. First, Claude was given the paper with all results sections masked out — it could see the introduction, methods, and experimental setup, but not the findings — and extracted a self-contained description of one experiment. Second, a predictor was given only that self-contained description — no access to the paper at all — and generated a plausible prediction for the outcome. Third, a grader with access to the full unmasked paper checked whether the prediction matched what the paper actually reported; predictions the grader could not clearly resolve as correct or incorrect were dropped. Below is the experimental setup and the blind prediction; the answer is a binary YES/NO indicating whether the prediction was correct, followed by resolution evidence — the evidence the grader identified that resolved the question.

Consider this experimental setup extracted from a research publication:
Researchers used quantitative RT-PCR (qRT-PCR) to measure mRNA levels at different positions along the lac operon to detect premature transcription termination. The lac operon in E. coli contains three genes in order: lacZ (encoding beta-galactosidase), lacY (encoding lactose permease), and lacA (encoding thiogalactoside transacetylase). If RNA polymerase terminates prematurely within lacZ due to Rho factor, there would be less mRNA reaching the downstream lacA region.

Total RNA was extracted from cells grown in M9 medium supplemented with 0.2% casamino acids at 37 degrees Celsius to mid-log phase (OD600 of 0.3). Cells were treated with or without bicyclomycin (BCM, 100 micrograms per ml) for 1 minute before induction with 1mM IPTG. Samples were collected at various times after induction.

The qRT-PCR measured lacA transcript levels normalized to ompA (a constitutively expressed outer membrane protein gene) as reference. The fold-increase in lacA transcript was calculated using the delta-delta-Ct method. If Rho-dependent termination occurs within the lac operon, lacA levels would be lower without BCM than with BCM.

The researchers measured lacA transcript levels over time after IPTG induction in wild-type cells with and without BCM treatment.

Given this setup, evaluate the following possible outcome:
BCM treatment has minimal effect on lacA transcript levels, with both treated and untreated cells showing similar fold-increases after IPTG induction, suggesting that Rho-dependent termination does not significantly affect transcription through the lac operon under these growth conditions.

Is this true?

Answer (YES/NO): YES